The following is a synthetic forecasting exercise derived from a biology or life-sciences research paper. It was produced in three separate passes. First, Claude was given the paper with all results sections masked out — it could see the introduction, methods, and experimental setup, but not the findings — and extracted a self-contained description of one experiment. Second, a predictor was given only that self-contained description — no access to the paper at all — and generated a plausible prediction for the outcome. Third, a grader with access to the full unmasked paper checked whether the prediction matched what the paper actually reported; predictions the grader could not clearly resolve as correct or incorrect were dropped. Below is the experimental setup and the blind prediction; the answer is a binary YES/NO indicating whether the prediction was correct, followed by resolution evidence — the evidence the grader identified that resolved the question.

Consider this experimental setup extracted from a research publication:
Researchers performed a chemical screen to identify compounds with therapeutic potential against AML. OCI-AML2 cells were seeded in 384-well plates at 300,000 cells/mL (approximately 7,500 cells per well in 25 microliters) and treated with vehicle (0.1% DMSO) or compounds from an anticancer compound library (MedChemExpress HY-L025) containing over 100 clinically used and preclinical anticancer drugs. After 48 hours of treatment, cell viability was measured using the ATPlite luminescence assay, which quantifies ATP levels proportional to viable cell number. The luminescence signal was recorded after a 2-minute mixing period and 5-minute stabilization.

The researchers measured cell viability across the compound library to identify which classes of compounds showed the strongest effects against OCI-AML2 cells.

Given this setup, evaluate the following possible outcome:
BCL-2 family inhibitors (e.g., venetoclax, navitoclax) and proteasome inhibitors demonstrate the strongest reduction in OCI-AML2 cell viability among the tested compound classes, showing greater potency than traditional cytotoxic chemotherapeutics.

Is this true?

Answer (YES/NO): NO